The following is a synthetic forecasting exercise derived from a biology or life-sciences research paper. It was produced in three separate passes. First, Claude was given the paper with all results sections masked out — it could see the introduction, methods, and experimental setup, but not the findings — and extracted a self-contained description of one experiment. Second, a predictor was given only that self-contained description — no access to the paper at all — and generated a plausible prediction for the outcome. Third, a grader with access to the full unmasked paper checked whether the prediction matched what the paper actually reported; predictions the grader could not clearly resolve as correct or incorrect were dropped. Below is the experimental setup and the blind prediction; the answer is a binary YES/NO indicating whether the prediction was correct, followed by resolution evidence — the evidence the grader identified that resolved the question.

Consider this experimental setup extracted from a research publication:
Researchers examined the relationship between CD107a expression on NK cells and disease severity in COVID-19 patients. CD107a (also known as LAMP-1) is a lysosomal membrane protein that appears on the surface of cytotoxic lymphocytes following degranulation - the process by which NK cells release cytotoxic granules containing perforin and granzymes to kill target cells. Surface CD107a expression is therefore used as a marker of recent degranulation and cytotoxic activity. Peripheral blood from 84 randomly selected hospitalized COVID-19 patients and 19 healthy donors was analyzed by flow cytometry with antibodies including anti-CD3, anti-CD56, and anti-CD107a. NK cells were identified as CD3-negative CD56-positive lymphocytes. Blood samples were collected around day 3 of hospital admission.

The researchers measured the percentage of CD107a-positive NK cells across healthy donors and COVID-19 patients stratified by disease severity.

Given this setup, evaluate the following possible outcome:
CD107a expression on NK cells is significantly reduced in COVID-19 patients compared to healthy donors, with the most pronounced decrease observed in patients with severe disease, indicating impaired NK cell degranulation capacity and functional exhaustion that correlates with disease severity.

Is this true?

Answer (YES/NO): NO